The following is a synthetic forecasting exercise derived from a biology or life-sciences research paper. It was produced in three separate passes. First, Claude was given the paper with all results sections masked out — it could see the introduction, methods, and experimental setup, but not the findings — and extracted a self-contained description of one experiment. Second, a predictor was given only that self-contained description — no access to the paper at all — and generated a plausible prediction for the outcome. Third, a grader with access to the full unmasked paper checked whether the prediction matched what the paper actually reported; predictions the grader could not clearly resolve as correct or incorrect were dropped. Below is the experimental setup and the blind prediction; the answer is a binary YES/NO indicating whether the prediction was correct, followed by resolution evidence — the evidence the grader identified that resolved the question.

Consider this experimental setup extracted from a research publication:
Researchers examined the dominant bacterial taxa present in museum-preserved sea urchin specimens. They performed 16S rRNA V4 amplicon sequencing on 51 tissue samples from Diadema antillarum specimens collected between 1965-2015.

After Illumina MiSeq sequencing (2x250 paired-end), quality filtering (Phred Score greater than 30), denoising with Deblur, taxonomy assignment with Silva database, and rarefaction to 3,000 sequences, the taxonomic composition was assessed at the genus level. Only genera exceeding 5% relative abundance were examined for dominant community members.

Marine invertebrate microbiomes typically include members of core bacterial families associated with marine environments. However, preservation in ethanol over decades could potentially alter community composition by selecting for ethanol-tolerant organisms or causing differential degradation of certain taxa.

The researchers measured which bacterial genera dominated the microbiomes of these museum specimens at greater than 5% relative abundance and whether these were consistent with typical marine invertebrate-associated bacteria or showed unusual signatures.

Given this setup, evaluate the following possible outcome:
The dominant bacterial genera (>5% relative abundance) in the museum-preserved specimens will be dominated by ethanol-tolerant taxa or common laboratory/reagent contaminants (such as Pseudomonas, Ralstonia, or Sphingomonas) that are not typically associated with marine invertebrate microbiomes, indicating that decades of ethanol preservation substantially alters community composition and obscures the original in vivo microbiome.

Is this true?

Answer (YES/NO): NO